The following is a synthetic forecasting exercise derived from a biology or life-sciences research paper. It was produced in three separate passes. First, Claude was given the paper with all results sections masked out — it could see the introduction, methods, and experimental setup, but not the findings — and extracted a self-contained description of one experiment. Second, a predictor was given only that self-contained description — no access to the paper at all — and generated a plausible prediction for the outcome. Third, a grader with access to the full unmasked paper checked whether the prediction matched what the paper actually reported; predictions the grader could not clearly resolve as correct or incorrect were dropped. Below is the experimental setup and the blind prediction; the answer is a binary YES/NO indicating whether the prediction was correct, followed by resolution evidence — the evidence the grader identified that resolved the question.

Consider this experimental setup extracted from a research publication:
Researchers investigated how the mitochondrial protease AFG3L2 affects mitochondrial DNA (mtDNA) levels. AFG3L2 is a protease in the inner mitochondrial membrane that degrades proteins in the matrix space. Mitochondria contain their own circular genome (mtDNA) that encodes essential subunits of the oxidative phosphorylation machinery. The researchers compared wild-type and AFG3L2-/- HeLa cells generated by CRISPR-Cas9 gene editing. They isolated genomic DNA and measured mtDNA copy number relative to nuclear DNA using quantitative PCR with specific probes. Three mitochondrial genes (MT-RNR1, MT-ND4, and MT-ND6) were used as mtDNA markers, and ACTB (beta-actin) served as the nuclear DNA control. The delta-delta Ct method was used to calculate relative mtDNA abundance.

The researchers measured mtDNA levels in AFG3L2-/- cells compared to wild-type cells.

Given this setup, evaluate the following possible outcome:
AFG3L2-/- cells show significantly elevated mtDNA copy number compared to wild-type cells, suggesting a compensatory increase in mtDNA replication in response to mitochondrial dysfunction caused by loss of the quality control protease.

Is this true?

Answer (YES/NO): NO